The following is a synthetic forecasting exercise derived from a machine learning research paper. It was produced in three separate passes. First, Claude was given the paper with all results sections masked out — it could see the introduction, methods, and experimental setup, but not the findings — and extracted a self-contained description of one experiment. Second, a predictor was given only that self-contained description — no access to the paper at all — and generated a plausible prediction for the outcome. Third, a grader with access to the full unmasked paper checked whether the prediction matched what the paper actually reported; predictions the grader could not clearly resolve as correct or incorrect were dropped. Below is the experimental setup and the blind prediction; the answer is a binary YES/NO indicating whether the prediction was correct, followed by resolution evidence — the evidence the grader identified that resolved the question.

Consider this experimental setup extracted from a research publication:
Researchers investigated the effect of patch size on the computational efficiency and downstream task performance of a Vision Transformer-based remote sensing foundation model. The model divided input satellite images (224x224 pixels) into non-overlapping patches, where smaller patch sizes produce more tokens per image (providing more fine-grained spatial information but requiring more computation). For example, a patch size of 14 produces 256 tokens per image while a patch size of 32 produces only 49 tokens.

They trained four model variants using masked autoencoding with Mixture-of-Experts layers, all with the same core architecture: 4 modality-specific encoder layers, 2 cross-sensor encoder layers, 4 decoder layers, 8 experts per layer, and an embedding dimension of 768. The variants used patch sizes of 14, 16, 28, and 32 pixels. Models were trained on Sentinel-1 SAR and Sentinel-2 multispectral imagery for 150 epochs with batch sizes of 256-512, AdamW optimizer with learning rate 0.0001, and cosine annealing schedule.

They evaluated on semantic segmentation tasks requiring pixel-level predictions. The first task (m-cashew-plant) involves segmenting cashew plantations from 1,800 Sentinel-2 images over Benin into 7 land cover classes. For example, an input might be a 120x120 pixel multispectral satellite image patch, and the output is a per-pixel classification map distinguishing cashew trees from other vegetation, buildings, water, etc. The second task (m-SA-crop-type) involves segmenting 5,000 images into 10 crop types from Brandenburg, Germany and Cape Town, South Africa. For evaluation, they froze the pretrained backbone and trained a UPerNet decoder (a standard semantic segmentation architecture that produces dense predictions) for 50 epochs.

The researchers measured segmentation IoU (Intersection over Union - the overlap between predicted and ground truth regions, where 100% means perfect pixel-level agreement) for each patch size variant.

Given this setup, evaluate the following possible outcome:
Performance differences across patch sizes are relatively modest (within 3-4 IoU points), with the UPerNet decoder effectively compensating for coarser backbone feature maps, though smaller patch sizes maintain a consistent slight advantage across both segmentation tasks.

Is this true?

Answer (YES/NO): NO